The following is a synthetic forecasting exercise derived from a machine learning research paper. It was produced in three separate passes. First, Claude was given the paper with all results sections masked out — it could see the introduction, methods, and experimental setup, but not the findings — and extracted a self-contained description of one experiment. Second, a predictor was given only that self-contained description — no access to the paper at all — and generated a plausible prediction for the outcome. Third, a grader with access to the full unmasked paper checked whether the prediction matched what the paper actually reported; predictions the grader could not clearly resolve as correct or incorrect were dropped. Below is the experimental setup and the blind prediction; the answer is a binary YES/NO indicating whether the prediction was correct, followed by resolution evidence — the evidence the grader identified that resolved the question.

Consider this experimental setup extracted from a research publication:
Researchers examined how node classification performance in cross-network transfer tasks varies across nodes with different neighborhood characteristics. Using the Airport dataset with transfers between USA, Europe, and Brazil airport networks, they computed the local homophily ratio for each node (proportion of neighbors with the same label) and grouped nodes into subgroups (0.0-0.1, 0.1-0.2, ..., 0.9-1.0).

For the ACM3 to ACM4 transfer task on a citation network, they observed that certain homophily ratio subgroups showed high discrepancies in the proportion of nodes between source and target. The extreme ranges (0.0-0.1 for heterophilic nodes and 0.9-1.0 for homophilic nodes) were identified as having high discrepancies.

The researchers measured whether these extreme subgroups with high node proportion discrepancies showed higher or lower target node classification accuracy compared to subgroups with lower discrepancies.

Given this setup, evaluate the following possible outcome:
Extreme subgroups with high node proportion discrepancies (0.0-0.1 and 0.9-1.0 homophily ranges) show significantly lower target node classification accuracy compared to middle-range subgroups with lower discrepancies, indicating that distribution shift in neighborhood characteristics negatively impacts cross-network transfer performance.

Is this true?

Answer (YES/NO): YES